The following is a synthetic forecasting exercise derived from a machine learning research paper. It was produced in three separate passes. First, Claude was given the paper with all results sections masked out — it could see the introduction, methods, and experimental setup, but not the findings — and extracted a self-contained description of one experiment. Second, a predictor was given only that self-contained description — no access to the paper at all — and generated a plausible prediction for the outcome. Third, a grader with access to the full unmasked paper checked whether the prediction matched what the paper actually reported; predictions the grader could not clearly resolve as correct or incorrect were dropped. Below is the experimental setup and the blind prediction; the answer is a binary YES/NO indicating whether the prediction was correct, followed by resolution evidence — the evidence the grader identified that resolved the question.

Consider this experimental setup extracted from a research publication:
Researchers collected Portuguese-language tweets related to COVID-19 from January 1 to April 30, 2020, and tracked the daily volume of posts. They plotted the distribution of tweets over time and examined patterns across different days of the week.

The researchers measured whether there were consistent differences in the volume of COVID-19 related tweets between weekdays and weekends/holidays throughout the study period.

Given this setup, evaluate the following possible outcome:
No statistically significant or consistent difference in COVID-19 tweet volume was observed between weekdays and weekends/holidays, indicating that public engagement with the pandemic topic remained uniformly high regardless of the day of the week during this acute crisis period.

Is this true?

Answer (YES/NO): NO